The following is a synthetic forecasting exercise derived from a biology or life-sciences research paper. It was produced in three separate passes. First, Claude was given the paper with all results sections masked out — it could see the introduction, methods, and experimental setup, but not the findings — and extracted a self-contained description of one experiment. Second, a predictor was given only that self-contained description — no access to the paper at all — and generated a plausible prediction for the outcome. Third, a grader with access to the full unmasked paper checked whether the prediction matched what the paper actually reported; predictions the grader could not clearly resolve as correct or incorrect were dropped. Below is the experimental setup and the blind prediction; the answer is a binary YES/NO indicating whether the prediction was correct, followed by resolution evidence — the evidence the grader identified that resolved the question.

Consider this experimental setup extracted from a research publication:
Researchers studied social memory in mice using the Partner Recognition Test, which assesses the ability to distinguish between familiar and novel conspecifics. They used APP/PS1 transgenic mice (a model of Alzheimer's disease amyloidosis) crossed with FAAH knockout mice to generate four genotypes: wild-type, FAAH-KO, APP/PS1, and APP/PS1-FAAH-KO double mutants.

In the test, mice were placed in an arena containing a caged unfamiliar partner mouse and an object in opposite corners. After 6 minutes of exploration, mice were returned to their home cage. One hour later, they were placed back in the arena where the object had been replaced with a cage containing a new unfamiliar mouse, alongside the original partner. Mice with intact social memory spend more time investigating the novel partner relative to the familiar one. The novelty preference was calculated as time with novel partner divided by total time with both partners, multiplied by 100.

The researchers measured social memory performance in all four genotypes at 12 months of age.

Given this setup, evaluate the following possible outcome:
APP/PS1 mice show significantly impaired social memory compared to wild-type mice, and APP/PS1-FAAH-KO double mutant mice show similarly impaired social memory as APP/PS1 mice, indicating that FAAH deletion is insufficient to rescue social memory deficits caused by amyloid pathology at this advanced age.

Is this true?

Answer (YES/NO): NO